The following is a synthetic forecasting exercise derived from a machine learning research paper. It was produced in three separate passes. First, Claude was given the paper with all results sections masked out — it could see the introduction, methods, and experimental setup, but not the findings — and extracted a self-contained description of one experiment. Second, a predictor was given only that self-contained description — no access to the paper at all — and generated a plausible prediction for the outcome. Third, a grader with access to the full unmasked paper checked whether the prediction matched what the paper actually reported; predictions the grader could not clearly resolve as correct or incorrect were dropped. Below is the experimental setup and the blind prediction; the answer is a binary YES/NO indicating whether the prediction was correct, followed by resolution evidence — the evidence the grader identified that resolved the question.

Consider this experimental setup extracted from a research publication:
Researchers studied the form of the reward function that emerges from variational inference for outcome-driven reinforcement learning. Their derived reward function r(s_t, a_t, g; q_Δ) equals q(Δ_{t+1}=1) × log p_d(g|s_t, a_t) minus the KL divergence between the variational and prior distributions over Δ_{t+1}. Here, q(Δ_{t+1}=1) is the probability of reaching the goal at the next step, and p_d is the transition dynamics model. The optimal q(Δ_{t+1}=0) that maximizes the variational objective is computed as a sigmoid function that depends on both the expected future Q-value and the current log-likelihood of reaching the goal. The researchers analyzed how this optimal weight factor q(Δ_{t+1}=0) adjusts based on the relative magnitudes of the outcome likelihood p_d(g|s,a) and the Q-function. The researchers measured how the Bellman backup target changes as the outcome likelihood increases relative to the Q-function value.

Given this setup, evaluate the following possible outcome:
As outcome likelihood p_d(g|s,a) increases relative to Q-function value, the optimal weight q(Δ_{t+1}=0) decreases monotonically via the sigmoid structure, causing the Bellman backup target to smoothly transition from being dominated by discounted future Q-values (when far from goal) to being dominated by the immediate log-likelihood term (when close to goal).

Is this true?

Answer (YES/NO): YES